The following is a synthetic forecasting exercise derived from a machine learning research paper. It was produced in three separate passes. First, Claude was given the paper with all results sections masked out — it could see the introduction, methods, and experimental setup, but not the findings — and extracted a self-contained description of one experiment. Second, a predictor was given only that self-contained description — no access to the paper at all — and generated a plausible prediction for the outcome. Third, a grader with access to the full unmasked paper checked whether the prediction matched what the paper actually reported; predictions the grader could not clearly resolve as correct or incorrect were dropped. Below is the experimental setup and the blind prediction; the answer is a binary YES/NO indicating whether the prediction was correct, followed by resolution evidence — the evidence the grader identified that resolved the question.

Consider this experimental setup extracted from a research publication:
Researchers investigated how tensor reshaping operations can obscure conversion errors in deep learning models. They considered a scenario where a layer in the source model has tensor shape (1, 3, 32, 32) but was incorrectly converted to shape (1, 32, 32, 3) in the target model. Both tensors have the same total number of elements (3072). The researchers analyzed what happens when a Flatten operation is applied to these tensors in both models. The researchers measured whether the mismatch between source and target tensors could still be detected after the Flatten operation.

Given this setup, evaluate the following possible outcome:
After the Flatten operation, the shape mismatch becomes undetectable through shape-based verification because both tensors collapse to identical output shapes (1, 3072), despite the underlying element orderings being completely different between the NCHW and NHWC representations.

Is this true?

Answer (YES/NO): YES